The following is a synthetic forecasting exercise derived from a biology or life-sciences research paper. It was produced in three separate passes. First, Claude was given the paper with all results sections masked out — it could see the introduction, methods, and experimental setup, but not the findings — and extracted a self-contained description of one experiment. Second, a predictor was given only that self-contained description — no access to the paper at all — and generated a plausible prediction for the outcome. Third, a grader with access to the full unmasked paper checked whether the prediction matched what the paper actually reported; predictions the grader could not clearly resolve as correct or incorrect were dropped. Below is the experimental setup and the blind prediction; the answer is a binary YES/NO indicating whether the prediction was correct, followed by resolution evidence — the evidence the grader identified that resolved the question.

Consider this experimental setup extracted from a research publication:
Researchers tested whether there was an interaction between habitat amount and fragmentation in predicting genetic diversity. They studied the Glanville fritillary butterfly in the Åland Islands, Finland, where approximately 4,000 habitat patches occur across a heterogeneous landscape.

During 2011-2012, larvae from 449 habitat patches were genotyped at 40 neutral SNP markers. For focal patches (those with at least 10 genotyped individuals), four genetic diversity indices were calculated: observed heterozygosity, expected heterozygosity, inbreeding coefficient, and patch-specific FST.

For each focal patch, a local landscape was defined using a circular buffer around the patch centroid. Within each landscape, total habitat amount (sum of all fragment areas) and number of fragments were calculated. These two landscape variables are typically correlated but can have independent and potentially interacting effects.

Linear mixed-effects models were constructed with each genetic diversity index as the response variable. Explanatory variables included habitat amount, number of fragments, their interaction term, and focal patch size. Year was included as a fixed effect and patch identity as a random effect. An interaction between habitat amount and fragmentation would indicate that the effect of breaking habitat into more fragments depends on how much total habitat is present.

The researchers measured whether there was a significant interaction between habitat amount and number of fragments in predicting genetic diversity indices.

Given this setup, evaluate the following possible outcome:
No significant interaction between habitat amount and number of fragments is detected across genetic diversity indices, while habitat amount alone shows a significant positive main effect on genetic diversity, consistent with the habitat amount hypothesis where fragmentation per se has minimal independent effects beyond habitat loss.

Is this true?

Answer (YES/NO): YES